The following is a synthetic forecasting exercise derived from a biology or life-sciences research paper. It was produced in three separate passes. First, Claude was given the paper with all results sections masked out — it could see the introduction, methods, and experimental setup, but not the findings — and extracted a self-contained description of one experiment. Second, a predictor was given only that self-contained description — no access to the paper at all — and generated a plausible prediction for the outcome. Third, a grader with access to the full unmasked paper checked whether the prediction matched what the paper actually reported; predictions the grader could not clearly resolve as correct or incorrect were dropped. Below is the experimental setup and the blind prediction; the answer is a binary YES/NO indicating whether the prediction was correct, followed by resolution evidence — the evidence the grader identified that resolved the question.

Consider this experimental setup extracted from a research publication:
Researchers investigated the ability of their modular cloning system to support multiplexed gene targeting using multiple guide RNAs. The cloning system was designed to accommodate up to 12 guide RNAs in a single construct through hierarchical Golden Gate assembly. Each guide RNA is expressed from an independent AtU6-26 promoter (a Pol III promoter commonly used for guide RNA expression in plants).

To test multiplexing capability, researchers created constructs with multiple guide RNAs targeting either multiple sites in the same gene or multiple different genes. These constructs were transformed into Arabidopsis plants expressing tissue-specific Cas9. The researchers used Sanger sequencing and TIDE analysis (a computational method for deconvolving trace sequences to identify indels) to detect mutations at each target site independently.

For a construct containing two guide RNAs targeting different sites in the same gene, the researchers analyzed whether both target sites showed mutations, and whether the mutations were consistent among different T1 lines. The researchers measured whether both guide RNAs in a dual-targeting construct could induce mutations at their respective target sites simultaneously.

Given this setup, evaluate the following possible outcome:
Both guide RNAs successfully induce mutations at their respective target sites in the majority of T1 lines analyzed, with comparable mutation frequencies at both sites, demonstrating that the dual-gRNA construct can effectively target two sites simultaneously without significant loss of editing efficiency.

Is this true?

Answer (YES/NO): NO